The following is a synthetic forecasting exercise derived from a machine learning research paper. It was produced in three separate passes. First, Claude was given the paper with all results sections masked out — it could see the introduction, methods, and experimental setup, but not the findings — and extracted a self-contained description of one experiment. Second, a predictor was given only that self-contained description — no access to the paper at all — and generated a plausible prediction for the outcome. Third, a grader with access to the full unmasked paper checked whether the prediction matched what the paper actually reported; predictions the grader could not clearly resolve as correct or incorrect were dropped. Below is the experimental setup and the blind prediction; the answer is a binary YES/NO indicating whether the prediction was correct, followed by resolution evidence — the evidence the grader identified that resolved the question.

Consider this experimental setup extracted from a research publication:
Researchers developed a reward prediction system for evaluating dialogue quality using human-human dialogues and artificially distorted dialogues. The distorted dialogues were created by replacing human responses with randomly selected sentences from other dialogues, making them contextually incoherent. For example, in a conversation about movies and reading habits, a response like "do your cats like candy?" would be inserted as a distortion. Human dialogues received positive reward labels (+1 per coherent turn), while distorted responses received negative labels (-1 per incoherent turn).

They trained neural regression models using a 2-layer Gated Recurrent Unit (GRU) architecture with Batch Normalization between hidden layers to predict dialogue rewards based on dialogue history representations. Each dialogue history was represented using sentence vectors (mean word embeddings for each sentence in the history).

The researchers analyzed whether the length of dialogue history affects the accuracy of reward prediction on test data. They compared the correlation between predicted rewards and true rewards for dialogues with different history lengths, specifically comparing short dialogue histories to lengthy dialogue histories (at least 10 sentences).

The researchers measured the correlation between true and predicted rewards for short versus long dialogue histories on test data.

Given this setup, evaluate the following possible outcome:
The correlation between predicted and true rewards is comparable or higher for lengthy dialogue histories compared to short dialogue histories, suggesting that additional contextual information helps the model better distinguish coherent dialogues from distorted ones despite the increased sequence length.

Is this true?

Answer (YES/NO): YES